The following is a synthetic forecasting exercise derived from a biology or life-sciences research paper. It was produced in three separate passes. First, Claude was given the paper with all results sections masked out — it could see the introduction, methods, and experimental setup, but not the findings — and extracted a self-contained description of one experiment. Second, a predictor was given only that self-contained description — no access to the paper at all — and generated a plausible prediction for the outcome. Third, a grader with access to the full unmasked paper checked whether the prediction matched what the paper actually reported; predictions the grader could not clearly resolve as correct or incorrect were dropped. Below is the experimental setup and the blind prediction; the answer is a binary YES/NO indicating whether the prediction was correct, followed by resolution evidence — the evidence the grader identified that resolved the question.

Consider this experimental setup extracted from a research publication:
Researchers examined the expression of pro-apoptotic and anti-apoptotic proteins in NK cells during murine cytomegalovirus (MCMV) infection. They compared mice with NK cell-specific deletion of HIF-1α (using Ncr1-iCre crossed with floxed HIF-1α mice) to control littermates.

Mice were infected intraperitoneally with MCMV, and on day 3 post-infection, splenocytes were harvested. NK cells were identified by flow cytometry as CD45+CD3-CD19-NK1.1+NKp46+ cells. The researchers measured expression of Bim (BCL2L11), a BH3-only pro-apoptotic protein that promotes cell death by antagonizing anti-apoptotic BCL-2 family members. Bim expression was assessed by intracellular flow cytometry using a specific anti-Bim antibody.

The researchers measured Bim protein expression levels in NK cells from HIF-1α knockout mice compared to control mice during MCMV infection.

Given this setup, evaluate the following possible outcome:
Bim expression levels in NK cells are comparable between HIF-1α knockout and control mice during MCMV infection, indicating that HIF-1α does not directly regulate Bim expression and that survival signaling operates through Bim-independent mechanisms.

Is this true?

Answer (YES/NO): NO